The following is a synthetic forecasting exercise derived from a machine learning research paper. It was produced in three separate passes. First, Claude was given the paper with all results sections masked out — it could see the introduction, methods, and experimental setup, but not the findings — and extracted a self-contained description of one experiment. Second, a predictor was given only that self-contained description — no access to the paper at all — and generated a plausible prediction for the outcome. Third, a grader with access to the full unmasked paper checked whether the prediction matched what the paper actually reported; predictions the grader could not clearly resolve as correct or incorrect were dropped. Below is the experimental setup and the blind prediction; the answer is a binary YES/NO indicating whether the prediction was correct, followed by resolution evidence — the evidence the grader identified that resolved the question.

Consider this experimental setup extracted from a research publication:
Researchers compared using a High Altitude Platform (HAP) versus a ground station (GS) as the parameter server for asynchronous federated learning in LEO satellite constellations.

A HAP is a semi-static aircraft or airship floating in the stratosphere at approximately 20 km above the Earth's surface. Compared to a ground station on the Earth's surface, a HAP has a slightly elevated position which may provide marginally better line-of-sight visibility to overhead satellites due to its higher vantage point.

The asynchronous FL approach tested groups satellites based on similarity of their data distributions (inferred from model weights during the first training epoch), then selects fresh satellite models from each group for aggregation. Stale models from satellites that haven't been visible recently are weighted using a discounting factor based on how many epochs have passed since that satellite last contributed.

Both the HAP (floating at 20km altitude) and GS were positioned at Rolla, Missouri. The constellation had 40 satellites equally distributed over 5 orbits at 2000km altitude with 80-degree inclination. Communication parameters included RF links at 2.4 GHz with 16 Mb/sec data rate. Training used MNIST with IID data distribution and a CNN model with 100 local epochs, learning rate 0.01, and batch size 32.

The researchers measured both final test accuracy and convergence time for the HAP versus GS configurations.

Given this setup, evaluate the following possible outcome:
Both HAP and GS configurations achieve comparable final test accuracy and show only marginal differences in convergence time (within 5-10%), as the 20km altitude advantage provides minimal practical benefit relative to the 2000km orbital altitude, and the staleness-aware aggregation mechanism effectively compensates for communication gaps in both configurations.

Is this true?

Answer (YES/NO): NO